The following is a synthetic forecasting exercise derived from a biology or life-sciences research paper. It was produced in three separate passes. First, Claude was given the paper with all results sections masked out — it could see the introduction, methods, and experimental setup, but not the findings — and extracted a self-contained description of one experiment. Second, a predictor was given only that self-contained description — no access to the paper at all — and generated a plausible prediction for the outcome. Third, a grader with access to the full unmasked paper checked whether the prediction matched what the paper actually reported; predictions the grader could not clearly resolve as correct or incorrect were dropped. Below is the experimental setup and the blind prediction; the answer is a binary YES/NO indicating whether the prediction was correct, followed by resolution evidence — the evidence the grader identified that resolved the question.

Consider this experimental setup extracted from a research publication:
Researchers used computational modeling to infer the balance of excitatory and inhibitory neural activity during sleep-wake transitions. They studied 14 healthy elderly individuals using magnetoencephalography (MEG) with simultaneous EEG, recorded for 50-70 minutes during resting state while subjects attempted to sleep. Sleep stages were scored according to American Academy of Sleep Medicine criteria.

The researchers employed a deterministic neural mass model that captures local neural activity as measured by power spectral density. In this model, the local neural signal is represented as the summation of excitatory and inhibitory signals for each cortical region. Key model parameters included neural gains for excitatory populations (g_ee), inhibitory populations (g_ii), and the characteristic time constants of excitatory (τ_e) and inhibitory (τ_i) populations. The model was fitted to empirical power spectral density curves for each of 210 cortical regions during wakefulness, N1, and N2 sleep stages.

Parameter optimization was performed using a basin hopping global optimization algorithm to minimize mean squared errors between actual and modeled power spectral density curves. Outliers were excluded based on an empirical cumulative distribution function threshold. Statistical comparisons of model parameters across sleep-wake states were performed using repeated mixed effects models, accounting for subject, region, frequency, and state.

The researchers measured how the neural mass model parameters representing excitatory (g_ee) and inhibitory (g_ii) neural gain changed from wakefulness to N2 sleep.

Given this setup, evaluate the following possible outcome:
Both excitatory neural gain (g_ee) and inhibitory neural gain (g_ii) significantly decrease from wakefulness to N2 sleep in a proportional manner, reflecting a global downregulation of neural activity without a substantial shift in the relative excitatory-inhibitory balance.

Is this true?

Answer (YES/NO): NO